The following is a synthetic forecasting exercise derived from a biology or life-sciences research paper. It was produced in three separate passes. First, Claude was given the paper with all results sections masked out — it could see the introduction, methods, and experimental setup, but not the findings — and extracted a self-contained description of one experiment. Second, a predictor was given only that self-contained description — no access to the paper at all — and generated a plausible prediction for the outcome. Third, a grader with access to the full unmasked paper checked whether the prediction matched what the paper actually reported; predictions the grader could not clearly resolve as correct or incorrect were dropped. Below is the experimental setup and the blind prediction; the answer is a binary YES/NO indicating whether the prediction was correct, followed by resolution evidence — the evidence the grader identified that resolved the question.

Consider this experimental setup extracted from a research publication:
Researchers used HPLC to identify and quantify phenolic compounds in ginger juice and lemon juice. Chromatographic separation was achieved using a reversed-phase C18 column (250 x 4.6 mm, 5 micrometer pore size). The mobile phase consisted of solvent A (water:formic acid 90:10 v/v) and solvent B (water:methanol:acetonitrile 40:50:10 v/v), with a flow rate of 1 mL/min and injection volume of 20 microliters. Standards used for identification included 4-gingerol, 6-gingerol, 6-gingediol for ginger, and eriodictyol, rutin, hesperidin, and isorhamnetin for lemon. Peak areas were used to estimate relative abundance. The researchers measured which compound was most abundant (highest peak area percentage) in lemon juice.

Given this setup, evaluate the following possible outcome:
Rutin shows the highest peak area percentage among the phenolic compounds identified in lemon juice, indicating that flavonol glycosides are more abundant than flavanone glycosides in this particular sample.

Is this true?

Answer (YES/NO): NO